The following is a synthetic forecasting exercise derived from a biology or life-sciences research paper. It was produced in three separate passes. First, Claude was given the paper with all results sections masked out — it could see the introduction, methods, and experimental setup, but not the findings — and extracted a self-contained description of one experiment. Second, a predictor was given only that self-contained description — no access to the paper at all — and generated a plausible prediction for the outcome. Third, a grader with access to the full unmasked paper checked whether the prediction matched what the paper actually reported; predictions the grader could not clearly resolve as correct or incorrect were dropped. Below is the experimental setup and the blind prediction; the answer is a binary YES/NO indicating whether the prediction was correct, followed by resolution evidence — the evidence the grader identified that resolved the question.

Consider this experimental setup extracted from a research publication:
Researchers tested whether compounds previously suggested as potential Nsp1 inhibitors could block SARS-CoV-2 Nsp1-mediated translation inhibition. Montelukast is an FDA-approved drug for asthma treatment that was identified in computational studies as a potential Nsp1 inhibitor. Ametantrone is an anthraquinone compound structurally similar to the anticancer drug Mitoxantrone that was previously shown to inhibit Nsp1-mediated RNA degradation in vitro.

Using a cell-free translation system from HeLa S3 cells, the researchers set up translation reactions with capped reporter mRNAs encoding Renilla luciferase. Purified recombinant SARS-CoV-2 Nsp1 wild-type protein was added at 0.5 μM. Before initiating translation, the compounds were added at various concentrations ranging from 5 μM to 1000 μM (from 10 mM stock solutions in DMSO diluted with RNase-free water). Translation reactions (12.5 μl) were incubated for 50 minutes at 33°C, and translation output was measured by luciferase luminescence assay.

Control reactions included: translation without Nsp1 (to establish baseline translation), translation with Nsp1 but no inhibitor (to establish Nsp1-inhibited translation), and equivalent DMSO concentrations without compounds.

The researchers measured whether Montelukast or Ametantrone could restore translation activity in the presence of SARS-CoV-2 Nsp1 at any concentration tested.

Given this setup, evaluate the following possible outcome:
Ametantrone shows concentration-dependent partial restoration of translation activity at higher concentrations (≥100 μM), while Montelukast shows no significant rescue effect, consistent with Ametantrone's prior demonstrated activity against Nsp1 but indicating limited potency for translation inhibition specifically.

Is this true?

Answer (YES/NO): NO